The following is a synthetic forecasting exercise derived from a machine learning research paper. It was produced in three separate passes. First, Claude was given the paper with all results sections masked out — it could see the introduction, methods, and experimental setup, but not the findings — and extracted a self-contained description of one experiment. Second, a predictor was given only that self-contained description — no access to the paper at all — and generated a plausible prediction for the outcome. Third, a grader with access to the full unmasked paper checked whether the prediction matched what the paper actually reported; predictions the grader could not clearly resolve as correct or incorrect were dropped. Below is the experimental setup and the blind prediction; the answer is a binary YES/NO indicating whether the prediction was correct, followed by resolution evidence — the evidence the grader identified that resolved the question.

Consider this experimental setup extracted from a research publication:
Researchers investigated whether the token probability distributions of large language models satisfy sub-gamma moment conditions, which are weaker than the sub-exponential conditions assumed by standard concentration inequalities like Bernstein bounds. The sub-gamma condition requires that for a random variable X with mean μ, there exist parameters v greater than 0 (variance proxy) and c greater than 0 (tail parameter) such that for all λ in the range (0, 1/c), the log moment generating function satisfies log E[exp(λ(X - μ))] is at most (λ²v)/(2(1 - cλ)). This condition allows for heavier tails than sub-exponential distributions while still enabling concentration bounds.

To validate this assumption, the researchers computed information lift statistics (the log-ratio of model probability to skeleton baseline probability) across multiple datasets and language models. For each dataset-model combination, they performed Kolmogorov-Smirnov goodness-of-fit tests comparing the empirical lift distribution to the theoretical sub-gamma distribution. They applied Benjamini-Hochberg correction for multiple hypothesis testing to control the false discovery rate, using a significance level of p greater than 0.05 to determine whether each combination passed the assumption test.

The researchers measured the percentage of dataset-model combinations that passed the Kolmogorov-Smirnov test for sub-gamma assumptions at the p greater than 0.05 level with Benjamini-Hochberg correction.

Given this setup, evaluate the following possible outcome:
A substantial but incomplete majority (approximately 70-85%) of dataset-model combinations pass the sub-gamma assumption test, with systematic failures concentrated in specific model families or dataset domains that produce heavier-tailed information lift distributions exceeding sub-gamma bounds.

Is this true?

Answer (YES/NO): YES